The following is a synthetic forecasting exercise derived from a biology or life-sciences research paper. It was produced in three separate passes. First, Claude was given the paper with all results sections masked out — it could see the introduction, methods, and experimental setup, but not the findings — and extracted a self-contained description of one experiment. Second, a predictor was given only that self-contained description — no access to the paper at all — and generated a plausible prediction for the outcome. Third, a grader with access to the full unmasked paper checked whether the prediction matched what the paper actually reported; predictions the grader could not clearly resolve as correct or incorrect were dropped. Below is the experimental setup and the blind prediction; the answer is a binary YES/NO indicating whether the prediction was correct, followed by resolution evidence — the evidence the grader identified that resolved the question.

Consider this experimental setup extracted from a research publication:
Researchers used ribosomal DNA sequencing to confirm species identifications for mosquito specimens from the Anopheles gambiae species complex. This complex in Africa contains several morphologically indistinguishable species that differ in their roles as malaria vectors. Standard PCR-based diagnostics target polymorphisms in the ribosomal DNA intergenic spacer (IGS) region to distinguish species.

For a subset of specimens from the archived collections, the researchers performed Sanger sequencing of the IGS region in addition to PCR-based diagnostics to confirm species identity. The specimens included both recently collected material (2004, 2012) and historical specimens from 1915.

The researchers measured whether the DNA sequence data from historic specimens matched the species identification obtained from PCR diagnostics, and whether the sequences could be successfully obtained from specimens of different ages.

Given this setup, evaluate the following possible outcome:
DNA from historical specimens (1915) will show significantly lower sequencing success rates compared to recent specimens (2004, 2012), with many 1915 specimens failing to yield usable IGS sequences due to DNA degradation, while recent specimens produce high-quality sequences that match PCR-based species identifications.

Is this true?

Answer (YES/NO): NO